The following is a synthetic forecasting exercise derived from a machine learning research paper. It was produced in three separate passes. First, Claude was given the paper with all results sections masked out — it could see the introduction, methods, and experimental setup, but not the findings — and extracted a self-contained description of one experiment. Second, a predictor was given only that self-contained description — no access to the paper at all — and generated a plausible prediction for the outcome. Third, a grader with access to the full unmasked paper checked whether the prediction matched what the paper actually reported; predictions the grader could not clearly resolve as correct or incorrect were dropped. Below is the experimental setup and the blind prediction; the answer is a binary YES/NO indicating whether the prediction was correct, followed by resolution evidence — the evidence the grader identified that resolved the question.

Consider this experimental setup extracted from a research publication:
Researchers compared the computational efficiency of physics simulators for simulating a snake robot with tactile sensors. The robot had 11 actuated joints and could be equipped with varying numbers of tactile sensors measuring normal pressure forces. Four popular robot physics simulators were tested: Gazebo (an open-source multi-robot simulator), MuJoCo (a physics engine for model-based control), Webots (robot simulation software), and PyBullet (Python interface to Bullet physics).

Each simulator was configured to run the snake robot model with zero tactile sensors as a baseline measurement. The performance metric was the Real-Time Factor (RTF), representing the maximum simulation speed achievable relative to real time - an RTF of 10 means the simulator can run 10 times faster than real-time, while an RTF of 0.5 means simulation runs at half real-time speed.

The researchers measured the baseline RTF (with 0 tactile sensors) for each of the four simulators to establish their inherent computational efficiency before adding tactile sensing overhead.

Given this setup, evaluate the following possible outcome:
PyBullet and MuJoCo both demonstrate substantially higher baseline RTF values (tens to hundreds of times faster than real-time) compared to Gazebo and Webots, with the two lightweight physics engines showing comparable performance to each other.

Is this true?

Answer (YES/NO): NO